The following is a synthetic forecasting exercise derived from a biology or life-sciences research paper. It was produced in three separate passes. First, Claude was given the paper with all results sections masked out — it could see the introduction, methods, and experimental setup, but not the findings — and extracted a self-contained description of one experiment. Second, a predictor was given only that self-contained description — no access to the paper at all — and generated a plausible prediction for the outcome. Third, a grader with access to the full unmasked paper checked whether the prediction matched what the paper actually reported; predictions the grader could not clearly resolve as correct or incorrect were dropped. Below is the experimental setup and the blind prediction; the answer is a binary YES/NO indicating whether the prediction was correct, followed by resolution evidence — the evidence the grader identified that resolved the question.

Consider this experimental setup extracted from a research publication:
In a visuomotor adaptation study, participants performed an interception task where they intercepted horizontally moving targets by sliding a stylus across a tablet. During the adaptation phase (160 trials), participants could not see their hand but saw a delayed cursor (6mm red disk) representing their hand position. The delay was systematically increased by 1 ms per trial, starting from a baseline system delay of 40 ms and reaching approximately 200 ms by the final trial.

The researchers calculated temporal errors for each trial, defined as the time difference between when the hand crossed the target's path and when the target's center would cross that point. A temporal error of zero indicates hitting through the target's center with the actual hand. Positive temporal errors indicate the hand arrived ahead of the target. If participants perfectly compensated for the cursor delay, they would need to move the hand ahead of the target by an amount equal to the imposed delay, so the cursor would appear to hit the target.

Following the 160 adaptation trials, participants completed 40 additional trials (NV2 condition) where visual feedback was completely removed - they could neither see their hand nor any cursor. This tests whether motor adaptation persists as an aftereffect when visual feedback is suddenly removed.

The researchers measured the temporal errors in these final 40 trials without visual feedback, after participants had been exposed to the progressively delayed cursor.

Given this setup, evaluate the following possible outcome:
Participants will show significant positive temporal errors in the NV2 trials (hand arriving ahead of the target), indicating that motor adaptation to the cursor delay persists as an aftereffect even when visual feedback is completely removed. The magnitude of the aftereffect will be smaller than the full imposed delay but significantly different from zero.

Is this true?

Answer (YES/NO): NO